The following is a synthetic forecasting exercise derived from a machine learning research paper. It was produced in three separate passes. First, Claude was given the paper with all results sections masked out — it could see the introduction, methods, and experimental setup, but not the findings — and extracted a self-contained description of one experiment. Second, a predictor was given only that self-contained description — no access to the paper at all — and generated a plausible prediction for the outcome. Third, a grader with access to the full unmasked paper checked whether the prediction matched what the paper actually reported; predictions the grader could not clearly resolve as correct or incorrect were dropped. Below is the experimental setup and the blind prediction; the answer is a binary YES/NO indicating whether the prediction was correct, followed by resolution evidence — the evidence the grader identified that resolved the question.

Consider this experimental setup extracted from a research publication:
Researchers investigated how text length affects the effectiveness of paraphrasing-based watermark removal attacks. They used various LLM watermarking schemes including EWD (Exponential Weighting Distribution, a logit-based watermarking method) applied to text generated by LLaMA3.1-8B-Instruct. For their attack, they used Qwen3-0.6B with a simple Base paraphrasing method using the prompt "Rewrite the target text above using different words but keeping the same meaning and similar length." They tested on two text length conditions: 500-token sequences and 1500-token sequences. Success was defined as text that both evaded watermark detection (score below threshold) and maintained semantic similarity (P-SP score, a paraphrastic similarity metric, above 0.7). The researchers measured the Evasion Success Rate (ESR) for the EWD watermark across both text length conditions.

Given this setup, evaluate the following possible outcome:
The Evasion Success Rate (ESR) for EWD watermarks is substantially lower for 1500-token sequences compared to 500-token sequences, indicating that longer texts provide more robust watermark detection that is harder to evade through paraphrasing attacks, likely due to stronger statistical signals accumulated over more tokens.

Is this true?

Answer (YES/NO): YES